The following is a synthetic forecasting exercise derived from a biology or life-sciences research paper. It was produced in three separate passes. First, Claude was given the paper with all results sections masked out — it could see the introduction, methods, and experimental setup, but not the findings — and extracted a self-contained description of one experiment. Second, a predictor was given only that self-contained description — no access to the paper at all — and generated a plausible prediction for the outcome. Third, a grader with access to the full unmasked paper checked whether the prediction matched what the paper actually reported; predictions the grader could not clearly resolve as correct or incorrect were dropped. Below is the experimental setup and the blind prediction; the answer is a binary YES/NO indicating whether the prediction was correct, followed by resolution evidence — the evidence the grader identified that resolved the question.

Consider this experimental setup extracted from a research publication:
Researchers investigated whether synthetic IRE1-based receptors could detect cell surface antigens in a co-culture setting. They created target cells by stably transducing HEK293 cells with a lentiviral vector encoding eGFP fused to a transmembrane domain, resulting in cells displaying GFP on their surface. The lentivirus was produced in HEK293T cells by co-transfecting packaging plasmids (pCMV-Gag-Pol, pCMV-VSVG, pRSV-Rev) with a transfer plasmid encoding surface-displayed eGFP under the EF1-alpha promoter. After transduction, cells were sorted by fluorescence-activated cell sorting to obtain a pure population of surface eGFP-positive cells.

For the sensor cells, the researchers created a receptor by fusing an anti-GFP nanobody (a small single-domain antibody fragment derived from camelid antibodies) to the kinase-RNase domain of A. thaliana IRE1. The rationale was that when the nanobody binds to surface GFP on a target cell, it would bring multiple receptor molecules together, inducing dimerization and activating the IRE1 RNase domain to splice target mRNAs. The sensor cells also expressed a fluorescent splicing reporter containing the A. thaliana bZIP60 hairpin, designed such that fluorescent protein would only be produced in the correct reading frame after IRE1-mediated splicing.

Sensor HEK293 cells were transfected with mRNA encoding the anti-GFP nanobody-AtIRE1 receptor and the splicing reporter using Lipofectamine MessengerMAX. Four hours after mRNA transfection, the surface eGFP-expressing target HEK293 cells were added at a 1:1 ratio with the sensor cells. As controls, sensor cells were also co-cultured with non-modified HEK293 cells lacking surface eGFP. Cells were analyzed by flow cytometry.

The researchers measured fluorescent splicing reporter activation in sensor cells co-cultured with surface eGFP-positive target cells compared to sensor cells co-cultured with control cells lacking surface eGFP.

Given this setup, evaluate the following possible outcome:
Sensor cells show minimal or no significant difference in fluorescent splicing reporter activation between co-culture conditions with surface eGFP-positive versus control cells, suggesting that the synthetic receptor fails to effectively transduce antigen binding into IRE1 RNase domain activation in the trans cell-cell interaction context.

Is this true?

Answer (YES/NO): NO